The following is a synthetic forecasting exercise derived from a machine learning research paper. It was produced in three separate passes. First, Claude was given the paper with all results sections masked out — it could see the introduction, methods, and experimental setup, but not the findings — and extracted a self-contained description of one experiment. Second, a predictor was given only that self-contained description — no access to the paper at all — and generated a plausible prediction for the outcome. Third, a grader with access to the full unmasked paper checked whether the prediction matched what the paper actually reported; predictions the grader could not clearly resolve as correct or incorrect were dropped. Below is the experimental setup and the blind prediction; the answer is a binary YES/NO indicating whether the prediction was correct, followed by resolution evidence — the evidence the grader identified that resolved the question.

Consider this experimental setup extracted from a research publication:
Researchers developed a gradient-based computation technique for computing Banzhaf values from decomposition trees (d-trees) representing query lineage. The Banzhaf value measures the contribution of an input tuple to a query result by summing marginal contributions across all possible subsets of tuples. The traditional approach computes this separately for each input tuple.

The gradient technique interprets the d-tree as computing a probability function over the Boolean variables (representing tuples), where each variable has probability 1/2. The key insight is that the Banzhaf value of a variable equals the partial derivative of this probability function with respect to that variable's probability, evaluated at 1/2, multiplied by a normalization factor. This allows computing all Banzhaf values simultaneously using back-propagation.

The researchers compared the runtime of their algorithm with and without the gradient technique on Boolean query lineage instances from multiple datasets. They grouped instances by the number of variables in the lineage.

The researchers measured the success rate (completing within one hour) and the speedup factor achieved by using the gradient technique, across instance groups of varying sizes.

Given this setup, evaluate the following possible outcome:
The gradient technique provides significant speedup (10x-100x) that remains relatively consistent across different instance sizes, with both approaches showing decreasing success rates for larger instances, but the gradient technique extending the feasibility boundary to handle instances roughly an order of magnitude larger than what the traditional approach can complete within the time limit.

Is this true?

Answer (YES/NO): NO